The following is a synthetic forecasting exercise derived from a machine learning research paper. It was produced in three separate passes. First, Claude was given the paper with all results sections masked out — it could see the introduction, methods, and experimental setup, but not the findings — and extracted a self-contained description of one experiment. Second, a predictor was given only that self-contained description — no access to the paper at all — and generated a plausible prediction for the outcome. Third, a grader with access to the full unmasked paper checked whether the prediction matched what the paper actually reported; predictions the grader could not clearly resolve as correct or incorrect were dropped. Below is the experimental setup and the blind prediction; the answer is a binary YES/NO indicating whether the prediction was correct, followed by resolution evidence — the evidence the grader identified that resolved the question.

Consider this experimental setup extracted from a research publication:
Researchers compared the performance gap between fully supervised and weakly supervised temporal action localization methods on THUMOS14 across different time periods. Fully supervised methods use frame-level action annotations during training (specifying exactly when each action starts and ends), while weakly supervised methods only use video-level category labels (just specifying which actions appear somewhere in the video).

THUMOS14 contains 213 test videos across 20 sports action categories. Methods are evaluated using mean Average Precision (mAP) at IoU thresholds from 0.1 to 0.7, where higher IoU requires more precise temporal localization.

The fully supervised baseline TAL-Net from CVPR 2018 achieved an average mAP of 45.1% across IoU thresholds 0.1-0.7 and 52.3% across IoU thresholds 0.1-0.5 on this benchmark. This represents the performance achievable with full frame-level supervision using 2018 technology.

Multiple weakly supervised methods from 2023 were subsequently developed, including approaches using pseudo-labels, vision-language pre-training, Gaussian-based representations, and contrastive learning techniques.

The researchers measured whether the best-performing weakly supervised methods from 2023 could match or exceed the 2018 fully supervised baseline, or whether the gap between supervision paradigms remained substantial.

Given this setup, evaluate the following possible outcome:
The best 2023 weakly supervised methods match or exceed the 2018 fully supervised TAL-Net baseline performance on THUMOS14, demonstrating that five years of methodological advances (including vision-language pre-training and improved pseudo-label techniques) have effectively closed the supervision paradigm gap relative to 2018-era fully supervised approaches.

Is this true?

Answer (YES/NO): YES